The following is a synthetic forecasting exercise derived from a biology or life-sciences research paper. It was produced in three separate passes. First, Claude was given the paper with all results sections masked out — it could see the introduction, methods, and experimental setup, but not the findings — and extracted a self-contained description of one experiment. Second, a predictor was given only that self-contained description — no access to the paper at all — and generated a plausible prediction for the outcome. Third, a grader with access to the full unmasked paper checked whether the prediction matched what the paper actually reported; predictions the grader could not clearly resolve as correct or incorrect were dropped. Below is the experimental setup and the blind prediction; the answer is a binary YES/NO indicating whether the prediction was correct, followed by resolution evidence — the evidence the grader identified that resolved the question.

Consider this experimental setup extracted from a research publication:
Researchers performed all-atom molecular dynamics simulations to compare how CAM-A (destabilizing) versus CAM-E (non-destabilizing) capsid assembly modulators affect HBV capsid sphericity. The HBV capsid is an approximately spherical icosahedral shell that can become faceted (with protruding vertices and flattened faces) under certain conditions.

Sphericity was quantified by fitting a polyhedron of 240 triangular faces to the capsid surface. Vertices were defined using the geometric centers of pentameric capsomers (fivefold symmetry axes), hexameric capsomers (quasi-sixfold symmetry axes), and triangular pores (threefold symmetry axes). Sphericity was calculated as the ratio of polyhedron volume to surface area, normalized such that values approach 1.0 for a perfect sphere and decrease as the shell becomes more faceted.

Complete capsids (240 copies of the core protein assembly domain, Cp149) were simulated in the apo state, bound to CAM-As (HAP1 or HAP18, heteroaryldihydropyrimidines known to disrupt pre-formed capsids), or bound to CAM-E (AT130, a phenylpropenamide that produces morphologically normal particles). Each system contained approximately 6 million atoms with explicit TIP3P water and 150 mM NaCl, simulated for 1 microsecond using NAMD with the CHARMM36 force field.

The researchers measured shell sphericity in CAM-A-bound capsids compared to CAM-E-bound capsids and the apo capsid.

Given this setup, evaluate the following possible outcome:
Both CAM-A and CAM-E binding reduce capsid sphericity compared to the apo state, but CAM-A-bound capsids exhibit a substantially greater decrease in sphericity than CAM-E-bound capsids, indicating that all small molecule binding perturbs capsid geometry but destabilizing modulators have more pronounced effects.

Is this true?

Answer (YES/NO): YES